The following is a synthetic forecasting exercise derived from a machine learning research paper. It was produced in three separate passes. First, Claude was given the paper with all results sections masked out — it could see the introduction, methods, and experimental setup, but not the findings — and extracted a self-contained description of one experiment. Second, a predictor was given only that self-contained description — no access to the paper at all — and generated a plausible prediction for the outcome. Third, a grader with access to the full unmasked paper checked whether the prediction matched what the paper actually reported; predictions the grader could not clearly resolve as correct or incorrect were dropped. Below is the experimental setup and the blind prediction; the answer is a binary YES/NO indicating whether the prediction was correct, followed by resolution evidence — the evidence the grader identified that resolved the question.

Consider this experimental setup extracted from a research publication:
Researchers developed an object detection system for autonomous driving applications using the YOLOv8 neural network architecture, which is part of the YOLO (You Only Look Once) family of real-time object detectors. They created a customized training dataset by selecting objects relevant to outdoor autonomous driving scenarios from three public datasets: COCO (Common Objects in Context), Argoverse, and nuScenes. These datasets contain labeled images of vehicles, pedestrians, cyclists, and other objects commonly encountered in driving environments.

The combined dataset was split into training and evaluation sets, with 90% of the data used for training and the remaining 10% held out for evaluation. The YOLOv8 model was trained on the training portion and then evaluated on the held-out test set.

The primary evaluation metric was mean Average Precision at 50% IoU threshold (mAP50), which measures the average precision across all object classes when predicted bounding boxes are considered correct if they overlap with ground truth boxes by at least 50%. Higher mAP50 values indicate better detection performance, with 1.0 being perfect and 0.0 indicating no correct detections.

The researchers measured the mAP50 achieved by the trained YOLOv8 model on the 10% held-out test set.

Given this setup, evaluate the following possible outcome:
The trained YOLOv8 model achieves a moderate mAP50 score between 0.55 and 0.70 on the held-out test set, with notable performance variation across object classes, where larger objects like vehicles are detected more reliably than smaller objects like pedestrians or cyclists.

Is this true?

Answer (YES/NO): NO